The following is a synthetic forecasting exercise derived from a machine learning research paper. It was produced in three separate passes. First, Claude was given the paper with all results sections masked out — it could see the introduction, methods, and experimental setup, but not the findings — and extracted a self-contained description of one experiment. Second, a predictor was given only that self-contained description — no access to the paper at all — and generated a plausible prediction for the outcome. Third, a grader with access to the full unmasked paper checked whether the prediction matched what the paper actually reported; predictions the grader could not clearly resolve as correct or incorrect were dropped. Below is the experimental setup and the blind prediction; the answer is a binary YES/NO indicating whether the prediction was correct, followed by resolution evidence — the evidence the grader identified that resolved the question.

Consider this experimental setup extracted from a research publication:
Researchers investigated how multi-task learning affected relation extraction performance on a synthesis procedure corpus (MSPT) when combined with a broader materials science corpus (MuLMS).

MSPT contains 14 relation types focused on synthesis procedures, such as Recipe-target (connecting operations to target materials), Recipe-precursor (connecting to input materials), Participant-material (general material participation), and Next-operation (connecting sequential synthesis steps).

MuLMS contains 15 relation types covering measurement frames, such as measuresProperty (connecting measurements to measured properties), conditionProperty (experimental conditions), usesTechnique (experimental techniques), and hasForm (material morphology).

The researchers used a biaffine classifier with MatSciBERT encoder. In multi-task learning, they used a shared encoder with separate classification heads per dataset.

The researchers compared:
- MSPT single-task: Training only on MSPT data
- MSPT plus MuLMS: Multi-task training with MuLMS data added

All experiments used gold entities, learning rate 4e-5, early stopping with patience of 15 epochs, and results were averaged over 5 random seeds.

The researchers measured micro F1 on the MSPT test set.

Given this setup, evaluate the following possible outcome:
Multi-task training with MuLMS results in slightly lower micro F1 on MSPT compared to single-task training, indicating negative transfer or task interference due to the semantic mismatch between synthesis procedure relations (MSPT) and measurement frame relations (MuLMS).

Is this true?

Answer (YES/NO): NO